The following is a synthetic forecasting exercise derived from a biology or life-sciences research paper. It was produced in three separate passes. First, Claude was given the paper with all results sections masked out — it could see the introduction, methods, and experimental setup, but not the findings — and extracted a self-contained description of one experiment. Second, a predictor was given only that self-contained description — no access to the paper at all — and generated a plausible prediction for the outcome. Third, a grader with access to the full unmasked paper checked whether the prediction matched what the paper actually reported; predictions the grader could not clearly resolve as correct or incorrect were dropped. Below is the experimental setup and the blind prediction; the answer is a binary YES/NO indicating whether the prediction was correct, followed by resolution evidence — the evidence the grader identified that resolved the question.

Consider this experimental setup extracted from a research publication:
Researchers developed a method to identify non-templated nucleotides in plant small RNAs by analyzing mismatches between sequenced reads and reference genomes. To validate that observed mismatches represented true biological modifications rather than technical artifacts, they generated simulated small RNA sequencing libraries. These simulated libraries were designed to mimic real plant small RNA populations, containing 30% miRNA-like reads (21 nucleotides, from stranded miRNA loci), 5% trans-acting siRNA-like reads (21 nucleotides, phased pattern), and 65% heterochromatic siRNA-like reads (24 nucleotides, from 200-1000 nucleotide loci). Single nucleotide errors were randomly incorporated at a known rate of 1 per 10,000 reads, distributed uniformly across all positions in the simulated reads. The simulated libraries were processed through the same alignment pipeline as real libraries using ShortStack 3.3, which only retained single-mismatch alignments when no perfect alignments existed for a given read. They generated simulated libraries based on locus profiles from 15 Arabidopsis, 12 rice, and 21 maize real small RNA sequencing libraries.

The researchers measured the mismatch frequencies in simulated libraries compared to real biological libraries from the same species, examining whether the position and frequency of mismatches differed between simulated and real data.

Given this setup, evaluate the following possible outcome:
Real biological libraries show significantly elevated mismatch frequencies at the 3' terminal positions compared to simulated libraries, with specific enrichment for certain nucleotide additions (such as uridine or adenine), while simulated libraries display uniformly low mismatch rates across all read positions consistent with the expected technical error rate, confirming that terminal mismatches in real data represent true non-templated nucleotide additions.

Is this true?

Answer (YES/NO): YES